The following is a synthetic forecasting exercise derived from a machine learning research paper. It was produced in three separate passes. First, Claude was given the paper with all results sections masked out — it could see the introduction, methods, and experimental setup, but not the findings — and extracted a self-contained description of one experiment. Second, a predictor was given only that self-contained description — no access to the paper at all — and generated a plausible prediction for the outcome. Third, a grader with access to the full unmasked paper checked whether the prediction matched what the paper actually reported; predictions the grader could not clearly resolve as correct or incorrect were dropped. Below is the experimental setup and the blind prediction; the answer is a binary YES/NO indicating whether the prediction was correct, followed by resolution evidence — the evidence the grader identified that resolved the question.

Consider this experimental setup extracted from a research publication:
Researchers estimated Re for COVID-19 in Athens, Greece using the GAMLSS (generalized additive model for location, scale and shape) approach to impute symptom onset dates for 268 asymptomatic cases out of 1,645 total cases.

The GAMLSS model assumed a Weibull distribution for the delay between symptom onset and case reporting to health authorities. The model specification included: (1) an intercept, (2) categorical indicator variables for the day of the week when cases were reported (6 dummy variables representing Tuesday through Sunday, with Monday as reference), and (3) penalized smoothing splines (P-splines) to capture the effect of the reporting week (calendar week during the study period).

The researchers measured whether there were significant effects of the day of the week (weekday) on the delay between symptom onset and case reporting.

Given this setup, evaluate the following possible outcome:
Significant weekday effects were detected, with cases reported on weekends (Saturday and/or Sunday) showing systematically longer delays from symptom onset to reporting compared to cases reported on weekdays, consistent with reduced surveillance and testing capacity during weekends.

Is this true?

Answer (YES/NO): NO